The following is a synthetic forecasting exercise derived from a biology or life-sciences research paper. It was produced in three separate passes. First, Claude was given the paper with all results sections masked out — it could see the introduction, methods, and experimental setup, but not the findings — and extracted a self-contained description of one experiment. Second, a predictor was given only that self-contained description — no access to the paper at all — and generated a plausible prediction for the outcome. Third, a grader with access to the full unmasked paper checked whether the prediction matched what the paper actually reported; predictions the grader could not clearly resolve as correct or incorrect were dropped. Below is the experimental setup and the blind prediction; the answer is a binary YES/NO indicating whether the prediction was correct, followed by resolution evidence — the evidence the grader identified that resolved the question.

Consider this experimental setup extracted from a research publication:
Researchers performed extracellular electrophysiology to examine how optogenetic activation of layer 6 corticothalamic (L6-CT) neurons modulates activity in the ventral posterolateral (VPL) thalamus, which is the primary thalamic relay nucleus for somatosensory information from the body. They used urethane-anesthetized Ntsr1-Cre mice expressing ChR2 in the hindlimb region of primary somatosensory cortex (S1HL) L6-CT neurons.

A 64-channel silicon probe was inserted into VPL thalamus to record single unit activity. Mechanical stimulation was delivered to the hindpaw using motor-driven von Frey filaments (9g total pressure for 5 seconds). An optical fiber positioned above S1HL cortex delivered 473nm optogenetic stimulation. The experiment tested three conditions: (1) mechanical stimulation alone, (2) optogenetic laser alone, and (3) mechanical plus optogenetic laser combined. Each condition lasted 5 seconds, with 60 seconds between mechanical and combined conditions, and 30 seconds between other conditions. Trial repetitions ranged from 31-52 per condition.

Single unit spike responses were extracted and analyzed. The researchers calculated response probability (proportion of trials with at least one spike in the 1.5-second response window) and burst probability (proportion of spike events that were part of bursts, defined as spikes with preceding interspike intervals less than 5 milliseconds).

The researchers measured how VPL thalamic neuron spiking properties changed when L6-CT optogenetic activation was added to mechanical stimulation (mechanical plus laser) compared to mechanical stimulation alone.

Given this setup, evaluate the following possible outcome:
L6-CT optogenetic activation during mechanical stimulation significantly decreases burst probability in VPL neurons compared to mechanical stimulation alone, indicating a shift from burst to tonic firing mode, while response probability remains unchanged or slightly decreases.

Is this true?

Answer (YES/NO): NO